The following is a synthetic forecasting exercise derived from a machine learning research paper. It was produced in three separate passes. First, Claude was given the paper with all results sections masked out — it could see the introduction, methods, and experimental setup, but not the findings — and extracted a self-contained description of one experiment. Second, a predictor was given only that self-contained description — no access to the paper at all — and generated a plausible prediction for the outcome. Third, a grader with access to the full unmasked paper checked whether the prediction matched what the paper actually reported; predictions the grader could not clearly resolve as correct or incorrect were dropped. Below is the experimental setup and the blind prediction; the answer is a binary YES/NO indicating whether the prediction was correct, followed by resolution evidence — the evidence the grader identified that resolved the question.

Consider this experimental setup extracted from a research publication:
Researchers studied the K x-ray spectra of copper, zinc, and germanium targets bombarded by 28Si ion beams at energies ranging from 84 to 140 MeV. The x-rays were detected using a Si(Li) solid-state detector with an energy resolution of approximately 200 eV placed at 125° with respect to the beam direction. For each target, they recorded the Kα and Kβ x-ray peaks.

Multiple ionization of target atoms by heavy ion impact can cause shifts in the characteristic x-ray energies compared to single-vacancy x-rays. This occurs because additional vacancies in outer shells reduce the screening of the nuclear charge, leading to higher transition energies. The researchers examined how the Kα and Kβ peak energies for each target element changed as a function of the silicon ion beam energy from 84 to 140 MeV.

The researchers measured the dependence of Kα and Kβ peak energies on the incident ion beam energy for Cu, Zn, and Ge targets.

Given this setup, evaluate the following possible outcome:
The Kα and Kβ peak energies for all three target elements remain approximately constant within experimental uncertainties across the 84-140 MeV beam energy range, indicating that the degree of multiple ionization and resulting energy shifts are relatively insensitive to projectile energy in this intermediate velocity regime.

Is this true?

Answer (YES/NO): YES